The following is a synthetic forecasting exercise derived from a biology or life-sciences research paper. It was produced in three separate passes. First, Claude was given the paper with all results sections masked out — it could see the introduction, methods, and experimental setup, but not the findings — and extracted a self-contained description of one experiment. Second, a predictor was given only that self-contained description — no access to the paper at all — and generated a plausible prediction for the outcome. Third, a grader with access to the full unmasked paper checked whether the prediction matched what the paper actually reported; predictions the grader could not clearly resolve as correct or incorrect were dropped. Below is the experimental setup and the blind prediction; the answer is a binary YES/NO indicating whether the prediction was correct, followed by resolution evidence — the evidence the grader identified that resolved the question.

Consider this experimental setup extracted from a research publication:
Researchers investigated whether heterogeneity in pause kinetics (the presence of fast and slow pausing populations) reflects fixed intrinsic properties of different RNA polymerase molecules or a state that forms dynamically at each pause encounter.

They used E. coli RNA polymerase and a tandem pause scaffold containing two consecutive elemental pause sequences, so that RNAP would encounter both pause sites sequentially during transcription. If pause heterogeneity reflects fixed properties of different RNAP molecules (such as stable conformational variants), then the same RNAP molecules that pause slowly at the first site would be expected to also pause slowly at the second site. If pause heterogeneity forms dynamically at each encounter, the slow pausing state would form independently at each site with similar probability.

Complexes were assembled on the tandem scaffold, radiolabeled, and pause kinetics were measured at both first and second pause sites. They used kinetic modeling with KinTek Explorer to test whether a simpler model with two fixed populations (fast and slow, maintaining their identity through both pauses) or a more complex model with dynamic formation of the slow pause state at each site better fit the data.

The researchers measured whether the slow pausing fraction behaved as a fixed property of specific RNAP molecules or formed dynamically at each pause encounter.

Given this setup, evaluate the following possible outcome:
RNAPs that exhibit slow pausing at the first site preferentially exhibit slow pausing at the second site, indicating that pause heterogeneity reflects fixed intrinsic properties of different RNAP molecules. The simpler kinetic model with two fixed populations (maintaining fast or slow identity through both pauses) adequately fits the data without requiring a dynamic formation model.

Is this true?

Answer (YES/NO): NO